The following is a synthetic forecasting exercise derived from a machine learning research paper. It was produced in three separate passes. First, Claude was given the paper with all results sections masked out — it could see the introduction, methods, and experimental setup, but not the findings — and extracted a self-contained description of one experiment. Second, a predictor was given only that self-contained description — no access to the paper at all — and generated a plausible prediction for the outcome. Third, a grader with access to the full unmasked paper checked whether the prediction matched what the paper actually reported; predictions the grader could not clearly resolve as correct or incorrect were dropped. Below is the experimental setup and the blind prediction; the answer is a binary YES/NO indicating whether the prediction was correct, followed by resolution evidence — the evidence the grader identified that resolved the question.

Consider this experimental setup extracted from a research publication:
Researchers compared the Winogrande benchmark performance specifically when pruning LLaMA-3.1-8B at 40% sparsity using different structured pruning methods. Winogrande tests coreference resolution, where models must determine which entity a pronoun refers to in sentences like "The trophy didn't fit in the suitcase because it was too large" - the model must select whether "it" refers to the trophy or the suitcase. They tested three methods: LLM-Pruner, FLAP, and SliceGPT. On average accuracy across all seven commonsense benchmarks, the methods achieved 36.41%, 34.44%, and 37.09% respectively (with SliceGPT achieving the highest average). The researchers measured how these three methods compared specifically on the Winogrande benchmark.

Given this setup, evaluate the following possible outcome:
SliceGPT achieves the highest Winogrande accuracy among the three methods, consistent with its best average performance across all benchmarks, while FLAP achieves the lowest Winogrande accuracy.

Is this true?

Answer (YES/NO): NO